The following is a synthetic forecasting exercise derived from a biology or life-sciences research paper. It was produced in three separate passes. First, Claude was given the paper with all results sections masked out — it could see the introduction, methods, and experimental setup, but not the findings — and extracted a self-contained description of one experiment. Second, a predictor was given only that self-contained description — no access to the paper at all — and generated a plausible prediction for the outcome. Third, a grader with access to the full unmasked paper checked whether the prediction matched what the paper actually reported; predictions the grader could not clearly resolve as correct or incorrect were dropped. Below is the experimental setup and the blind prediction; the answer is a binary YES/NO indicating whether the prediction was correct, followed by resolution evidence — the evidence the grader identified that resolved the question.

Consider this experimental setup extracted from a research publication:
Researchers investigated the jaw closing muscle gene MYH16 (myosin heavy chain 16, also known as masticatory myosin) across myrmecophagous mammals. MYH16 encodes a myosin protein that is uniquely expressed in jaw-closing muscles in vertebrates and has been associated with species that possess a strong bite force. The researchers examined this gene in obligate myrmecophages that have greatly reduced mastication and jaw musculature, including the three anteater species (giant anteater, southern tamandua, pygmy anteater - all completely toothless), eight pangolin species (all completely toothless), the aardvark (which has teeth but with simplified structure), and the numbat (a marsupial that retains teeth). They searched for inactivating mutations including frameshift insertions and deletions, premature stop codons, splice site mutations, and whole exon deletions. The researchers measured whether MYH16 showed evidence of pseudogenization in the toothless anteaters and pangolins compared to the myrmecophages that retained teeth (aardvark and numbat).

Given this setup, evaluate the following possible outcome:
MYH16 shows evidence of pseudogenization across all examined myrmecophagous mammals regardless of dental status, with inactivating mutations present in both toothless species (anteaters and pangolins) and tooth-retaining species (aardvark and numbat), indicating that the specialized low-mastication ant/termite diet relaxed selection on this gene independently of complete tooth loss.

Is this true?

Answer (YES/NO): NO